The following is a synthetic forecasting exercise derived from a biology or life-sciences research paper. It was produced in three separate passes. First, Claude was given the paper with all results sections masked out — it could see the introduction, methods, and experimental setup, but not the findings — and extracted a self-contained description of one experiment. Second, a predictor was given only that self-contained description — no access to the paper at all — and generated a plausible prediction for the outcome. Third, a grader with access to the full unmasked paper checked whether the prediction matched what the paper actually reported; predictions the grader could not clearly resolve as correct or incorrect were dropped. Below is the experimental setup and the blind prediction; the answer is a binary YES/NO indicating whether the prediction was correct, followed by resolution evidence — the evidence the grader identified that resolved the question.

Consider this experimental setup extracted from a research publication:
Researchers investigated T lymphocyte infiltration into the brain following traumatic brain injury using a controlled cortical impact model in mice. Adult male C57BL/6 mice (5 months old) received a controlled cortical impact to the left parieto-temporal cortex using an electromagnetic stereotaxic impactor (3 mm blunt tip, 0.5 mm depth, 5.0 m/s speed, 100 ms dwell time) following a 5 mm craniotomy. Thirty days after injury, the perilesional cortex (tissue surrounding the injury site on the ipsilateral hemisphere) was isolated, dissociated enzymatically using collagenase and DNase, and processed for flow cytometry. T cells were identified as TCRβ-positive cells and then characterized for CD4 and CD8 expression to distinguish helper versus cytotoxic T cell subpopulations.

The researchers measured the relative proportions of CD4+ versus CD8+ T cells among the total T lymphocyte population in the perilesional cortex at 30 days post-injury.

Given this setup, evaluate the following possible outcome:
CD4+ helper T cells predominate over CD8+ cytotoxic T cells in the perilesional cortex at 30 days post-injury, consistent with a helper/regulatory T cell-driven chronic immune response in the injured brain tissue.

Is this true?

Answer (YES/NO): NO